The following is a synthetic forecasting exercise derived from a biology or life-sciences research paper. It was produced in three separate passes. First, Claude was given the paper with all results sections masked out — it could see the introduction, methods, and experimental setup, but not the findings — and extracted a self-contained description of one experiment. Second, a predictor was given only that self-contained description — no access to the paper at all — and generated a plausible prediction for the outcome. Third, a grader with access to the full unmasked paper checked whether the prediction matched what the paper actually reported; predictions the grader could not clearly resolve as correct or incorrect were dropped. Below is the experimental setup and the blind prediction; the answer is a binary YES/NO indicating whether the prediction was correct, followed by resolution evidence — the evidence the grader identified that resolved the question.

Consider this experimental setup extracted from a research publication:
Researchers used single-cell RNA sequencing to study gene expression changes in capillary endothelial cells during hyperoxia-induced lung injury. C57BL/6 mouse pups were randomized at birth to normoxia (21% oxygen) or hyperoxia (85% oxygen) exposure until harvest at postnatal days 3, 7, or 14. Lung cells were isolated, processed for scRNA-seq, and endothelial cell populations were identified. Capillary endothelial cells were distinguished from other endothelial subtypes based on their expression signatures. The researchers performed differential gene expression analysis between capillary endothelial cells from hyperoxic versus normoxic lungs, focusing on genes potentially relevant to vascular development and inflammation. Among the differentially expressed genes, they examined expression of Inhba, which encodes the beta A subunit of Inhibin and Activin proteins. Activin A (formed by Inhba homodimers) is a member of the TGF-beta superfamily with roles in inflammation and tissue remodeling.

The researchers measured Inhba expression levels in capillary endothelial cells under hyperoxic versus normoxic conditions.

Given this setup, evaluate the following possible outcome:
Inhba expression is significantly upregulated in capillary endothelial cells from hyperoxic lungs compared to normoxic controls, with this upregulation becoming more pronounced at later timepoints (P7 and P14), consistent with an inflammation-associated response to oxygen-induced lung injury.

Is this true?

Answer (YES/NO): YES